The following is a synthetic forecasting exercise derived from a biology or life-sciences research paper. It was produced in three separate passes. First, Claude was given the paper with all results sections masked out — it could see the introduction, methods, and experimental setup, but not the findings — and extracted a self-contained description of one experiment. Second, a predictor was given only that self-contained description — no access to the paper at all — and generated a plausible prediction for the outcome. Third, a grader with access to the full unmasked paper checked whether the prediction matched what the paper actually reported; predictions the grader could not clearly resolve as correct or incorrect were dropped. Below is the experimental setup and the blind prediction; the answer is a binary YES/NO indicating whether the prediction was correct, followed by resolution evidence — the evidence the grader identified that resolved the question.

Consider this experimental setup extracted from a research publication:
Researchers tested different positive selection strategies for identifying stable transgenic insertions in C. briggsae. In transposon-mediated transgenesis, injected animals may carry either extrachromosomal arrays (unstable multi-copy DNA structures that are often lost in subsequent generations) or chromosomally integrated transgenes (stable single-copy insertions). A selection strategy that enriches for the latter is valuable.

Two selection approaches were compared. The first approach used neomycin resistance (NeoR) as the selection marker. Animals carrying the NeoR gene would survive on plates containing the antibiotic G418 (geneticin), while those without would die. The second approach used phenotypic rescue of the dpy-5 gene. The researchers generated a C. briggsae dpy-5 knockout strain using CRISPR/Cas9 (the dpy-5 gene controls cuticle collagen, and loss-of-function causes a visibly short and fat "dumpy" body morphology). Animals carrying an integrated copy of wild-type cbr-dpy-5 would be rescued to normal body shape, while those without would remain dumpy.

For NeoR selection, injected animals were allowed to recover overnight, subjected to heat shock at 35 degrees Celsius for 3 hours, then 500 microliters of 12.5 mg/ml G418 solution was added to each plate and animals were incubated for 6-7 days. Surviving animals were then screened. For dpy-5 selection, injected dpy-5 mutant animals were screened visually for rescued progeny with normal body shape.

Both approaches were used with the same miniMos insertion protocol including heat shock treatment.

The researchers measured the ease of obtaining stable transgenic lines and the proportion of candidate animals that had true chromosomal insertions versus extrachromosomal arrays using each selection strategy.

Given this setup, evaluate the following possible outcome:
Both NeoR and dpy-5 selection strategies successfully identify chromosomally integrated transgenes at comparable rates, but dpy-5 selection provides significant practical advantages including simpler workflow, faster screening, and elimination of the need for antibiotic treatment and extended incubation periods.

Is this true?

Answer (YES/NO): NO